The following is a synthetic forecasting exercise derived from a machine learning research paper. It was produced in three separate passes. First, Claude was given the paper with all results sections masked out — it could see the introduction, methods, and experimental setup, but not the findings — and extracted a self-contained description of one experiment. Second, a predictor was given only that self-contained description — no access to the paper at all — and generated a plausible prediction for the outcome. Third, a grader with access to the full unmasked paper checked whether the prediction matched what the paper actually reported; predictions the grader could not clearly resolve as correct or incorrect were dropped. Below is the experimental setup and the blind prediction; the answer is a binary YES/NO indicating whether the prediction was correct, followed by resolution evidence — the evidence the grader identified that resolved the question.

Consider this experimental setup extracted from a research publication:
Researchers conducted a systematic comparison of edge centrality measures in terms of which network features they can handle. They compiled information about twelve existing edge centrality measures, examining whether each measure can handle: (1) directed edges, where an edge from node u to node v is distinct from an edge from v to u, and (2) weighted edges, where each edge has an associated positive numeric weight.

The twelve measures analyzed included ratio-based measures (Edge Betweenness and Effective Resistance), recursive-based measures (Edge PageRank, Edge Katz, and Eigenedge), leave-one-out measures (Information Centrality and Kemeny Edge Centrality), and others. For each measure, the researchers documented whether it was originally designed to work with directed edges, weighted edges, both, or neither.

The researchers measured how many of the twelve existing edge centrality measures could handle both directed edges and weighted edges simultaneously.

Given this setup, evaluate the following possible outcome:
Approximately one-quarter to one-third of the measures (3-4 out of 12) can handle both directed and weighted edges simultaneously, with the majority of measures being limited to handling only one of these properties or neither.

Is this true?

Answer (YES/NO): YES